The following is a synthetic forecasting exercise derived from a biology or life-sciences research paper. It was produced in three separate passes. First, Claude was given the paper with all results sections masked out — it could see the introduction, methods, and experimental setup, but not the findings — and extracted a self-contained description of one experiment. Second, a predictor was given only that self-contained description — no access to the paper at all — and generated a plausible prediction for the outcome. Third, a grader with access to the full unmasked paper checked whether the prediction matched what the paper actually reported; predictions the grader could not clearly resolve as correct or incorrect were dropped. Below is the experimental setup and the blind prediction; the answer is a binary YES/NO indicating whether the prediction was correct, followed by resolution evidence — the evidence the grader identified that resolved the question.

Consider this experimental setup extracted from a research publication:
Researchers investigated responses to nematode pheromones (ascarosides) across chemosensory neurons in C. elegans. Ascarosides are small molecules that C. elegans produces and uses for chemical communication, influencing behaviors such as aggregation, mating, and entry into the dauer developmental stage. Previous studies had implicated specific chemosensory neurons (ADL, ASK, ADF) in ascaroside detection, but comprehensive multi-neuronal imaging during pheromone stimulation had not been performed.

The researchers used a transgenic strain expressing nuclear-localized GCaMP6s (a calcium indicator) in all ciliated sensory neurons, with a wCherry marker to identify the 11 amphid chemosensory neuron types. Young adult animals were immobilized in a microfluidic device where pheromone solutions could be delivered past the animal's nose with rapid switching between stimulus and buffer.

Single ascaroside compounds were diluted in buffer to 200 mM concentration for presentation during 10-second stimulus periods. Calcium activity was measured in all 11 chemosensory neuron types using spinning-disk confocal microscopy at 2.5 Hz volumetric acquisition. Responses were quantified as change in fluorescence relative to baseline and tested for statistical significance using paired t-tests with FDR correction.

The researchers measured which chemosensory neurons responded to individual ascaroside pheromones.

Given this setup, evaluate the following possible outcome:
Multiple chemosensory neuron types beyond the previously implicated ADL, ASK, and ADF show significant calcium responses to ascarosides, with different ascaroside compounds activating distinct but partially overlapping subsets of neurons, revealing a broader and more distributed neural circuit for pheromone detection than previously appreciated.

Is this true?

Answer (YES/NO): YES